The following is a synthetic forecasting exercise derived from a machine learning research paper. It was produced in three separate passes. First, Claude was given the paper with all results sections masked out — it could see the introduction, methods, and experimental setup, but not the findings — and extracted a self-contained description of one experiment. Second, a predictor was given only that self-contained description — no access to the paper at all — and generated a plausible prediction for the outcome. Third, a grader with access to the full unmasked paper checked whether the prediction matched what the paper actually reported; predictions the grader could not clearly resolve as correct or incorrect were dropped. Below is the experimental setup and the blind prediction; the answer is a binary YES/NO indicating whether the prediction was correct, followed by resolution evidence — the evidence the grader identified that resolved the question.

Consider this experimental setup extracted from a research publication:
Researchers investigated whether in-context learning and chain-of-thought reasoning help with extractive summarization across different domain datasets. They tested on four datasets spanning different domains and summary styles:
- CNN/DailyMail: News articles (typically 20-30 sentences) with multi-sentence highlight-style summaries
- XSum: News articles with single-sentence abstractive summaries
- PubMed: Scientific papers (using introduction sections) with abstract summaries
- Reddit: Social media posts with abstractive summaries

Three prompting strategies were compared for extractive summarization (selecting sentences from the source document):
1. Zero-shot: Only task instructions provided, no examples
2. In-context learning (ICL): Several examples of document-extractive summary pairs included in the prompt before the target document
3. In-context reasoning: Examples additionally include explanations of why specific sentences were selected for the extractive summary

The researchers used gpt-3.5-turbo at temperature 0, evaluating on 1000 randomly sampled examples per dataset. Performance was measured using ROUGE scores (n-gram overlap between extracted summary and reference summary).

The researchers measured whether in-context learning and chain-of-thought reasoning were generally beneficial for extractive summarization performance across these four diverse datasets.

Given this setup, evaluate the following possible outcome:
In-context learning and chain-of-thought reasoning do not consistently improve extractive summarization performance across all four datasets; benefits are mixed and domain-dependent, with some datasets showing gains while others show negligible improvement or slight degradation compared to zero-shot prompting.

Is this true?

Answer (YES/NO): NO